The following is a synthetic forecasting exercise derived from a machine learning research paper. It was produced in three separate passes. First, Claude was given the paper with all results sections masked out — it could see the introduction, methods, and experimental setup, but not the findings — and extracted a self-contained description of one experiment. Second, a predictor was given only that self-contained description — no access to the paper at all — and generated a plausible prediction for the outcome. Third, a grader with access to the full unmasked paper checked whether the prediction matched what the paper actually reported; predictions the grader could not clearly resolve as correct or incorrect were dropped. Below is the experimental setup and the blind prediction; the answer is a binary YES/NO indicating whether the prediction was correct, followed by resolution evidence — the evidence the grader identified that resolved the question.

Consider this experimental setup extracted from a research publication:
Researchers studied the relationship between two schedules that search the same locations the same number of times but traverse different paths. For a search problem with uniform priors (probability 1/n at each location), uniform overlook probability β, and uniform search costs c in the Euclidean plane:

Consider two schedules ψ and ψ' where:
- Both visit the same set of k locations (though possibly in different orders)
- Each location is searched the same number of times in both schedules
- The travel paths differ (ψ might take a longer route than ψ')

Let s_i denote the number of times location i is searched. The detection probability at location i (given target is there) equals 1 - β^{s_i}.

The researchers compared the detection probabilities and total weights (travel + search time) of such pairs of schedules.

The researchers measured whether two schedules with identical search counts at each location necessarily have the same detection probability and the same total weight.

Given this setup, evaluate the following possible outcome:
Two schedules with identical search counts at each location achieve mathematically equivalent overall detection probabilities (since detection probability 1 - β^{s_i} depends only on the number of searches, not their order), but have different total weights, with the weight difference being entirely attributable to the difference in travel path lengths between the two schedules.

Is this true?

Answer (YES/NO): YES